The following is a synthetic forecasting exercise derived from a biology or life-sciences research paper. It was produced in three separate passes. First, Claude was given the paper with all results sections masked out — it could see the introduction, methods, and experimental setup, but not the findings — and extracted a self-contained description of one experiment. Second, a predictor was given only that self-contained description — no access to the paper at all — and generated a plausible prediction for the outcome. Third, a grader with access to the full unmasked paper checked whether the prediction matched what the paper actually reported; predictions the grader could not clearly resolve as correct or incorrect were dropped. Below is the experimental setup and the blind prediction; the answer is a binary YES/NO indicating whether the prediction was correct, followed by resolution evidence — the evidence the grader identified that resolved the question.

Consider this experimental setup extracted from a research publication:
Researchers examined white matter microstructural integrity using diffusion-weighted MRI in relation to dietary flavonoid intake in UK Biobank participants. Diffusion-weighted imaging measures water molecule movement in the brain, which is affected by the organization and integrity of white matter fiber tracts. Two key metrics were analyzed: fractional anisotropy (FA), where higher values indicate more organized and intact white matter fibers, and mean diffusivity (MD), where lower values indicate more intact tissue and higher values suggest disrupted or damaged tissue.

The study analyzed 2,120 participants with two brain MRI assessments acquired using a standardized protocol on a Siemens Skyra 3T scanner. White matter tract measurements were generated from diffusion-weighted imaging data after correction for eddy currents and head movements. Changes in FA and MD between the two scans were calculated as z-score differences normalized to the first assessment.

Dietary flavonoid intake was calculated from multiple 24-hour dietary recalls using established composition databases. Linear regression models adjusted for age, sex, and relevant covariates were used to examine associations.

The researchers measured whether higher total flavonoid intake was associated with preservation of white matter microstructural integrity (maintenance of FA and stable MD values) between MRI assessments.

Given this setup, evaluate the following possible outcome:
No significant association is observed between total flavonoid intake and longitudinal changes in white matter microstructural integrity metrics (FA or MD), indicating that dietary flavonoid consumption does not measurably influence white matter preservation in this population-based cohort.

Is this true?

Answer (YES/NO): NO